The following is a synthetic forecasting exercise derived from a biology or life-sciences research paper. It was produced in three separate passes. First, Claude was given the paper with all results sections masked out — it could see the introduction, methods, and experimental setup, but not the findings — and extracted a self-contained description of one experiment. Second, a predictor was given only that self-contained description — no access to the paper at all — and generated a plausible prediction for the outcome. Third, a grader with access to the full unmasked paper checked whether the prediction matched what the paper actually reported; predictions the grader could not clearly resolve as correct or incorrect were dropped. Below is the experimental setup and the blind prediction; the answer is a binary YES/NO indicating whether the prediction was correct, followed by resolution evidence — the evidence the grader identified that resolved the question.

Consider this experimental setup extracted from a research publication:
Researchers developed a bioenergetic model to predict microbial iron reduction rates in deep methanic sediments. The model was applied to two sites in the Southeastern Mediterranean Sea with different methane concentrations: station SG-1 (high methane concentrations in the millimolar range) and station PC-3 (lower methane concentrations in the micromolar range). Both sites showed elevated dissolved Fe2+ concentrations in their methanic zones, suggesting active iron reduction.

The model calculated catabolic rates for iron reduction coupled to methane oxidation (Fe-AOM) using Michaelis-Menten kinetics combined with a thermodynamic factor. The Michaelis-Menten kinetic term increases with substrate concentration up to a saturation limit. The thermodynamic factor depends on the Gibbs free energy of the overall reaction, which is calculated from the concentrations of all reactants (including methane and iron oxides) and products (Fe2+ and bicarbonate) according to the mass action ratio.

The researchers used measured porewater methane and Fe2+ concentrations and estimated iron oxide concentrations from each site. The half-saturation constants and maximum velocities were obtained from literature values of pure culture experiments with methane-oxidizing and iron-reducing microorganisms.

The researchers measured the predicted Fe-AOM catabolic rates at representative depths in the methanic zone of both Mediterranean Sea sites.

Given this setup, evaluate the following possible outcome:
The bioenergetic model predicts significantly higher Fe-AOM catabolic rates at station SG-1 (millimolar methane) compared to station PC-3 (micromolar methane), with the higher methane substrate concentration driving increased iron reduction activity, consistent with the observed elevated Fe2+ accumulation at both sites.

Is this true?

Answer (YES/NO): NO